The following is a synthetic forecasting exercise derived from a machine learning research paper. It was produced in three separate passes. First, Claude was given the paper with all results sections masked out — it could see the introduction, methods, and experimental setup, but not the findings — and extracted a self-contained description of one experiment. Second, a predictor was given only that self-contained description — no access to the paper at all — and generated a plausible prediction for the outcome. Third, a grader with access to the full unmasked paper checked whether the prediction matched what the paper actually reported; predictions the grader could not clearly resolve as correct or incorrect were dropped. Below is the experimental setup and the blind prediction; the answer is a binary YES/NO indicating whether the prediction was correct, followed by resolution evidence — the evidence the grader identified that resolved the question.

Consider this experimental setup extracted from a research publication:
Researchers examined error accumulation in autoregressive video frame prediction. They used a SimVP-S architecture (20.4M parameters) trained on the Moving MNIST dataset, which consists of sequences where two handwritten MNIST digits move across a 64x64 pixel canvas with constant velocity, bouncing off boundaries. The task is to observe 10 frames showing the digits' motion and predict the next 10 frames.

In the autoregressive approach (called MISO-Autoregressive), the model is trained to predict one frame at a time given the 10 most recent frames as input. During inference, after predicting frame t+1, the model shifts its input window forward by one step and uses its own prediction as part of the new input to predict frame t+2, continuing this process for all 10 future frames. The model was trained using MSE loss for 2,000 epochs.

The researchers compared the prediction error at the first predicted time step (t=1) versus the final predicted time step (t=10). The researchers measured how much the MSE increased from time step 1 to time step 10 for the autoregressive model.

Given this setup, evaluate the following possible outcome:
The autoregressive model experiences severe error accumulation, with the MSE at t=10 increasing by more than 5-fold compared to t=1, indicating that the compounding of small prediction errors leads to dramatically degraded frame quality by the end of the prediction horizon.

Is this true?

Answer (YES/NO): YES